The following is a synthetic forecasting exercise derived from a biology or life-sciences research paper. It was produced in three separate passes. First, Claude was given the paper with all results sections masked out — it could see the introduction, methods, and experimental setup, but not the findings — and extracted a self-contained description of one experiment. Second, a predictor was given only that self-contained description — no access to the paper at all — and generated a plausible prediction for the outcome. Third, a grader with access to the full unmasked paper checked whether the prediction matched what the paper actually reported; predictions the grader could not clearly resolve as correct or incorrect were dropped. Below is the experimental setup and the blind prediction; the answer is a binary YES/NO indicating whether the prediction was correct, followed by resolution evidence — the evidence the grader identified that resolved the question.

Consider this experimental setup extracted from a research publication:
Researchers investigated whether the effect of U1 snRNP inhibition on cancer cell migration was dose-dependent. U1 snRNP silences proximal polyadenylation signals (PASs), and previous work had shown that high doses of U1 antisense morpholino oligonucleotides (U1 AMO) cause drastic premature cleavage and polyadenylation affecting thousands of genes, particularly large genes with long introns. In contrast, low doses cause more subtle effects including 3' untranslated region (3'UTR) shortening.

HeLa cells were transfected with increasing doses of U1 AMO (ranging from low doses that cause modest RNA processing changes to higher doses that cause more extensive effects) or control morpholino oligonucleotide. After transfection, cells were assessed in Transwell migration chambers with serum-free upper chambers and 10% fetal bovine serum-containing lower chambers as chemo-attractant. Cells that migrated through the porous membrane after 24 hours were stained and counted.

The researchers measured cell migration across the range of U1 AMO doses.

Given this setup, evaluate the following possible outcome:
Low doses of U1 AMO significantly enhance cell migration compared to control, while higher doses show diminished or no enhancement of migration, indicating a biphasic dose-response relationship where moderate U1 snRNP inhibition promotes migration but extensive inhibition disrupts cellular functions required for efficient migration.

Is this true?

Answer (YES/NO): YES